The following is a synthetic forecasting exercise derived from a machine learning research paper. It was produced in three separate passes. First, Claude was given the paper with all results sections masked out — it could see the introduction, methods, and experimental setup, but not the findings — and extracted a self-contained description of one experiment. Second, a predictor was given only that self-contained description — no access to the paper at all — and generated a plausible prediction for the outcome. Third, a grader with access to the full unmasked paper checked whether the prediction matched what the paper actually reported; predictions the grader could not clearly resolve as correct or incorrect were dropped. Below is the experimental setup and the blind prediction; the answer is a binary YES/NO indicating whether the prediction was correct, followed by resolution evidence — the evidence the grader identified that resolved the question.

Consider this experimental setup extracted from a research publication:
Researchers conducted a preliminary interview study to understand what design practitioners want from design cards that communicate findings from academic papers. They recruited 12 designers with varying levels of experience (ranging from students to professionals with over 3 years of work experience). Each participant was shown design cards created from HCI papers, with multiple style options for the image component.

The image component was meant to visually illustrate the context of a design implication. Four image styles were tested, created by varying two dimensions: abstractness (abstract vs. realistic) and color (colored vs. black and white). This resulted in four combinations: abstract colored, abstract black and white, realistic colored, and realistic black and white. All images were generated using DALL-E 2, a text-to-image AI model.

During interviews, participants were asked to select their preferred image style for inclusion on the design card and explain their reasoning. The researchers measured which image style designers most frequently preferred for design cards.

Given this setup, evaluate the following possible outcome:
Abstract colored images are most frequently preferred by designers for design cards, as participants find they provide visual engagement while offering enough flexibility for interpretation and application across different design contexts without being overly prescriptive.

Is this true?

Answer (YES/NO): NO